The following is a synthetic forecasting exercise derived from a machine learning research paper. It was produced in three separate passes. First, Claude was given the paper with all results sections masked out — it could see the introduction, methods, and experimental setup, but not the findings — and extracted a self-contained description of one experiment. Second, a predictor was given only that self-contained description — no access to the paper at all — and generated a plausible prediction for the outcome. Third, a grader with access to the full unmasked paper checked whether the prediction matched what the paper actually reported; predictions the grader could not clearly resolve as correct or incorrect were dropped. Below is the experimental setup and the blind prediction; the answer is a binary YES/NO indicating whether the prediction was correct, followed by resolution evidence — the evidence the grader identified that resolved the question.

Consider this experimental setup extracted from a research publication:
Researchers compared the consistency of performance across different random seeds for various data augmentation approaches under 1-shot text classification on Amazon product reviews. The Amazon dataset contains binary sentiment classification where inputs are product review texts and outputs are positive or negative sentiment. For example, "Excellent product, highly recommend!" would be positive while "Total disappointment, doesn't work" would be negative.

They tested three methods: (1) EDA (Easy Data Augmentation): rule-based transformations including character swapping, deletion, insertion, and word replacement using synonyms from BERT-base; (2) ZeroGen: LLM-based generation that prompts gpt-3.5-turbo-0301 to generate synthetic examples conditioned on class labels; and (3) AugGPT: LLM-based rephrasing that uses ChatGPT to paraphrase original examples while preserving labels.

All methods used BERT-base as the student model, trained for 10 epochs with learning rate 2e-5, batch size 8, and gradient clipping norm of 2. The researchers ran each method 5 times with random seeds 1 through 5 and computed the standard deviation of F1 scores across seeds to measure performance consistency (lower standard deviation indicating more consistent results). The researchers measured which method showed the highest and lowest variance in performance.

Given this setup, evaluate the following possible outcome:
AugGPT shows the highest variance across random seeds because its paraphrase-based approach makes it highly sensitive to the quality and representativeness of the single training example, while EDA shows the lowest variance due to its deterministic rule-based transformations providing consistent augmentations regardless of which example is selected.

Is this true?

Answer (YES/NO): YES